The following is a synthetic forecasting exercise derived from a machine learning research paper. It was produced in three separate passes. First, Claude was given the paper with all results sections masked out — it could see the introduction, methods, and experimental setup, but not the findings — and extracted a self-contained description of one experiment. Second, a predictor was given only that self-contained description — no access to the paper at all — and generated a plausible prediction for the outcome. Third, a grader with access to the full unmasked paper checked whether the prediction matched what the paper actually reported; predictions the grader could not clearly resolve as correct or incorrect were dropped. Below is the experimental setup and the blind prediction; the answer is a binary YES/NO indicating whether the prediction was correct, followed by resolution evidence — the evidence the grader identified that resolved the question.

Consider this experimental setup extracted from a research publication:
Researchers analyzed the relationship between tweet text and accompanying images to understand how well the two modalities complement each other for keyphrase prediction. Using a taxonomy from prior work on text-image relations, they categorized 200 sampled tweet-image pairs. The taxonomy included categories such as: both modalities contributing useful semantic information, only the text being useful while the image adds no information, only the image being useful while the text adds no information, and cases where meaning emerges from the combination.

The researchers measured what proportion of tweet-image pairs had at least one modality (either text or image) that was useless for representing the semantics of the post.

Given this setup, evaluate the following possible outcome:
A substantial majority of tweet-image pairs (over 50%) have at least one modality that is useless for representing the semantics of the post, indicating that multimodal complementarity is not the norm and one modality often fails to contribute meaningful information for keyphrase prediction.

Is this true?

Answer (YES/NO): YES